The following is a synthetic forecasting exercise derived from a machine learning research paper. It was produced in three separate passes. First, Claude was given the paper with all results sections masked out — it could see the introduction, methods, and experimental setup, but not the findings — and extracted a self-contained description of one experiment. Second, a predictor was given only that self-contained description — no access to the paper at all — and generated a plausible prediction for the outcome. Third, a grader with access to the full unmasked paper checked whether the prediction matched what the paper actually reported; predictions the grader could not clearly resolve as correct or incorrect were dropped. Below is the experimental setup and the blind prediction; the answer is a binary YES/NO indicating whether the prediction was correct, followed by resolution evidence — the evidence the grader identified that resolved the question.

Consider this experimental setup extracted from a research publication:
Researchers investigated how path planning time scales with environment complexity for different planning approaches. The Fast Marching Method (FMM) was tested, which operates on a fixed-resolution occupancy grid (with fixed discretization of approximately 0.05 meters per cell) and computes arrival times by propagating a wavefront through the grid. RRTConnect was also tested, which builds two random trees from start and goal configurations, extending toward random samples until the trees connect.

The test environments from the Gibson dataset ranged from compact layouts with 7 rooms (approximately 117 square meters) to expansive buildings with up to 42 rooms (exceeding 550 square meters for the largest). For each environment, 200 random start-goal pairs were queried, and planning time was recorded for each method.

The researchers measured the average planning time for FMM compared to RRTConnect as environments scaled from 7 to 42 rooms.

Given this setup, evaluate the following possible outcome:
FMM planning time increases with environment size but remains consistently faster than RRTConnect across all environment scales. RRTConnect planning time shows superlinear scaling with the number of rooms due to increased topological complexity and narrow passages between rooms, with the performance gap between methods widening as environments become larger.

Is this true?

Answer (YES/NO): NO